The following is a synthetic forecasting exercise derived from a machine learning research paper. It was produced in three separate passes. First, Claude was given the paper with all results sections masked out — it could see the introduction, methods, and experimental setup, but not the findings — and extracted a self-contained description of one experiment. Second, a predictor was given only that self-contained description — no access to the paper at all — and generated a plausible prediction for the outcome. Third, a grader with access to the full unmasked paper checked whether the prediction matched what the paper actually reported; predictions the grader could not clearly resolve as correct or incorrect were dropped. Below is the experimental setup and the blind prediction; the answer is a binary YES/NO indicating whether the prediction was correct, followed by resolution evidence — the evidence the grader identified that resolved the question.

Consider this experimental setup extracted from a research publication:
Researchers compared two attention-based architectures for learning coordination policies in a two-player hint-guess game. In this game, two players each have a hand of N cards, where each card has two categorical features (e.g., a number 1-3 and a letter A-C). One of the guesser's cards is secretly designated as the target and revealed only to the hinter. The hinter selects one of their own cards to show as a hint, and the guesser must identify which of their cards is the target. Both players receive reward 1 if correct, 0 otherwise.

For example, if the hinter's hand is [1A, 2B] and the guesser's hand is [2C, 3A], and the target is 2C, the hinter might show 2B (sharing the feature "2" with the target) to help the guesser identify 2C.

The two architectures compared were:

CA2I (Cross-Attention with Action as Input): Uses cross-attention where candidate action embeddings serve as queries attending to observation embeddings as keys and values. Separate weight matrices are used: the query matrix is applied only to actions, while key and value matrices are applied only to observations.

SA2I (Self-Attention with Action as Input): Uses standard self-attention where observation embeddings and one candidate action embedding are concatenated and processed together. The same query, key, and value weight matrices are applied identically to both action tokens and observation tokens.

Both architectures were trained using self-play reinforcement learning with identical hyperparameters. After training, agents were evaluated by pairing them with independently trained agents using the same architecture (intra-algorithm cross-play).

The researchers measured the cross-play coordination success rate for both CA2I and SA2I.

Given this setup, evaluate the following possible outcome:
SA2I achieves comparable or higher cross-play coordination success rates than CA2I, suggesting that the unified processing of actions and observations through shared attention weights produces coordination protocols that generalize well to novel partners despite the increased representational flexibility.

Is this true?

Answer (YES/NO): YES